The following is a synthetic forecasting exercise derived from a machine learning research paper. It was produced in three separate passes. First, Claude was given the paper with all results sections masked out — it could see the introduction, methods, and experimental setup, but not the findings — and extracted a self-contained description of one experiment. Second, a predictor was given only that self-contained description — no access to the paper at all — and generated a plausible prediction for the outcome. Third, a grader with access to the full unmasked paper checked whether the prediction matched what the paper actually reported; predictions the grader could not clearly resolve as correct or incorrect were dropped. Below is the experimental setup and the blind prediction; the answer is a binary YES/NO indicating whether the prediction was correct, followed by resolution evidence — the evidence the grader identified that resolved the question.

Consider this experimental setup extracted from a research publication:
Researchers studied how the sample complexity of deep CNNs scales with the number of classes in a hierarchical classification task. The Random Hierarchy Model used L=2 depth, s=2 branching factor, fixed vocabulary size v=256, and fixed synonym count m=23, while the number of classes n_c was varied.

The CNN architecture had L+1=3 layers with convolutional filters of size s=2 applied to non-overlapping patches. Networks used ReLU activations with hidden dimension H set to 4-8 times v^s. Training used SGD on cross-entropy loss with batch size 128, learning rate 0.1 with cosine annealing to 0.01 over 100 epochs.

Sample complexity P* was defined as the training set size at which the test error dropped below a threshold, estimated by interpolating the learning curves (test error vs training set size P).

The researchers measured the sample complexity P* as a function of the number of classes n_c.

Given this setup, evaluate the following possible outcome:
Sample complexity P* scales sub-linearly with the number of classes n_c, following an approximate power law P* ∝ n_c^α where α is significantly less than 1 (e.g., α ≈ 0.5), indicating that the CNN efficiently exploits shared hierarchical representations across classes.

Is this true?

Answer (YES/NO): NO